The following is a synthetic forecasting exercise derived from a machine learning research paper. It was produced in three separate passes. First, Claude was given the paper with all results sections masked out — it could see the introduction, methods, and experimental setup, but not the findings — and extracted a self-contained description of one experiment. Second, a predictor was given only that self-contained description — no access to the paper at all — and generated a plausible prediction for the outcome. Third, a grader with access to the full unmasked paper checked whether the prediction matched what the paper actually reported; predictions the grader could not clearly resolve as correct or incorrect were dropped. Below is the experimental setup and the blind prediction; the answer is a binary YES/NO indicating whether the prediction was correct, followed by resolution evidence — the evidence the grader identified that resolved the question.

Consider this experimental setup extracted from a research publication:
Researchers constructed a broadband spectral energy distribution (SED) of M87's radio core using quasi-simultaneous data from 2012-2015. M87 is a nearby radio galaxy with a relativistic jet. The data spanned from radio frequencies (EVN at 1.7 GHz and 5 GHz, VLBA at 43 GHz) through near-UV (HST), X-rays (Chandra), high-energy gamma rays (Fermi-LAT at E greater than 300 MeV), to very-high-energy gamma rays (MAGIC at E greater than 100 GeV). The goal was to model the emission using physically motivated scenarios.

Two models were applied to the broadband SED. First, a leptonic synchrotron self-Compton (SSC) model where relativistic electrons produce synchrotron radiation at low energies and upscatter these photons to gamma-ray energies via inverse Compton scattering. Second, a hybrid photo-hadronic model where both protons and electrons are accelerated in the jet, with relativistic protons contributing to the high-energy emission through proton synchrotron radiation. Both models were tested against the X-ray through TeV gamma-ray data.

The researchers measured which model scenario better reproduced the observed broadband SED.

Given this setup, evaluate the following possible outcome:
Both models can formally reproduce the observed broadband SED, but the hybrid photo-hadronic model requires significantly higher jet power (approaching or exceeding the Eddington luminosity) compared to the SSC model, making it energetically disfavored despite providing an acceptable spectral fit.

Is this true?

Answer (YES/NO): NO